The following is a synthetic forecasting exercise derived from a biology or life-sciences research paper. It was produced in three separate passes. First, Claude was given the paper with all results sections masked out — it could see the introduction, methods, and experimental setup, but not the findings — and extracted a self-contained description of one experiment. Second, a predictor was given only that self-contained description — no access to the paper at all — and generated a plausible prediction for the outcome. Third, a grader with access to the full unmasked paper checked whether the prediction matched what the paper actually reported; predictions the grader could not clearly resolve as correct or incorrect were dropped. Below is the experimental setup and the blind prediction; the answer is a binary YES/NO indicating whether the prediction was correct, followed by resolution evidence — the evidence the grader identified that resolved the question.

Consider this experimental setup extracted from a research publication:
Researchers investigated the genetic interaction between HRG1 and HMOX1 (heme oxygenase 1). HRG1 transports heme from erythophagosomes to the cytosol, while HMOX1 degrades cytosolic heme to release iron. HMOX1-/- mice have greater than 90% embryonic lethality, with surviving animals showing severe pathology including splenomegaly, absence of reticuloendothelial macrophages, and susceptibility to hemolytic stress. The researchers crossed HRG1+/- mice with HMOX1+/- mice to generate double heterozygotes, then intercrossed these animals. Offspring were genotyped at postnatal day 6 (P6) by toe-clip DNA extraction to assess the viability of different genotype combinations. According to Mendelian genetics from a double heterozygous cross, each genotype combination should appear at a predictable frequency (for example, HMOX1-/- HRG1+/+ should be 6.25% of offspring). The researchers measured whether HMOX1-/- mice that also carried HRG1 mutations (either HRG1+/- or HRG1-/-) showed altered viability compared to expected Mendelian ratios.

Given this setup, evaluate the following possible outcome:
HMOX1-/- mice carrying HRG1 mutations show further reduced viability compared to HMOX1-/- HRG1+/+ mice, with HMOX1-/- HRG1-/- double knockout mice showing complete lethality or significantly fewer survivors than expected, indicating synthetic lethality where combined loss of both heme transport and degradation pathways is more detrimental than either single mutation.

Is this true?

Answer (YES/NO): NO